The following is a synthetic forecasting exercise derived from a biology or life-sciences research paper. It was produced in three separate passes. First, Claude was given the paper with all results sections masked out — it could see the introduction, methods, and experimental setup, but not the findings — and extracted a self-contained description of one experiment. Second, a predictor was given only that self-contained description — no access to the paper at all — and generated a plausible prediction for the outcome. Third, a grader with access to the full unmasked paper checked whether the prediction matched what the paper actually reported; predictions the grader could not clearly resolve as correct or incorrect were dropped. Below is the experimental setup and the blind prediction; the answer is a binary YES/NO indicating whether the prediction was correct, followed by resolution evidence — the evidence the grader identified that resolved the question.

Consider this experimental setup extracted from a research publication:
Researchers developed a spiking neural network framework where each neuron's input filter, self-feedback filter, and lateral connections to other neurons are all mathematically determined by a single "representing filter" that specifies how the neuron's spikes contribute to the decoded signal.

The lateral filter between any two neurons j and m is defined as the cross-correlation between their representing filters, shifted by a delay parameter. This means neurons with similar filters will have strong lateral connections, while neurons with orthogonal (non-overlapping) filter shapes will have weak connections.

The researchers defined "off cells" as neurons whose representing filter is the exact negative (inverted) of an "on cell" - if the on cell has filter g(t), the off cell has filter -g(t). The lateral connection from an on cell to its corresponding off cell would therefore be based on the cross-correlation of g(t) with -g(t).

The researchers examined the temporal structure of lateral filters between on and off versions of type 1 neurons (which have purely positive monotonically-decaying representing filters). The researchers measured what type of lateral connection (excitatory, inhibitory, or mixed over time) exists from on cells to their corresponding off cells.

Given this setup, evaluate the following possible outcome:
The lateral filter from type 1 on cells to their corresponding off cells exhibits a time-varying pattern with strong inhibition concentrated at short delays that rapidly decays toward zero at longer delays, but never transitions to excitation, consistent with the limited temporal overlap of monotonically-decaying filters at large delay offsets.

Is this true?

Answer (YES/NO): NO